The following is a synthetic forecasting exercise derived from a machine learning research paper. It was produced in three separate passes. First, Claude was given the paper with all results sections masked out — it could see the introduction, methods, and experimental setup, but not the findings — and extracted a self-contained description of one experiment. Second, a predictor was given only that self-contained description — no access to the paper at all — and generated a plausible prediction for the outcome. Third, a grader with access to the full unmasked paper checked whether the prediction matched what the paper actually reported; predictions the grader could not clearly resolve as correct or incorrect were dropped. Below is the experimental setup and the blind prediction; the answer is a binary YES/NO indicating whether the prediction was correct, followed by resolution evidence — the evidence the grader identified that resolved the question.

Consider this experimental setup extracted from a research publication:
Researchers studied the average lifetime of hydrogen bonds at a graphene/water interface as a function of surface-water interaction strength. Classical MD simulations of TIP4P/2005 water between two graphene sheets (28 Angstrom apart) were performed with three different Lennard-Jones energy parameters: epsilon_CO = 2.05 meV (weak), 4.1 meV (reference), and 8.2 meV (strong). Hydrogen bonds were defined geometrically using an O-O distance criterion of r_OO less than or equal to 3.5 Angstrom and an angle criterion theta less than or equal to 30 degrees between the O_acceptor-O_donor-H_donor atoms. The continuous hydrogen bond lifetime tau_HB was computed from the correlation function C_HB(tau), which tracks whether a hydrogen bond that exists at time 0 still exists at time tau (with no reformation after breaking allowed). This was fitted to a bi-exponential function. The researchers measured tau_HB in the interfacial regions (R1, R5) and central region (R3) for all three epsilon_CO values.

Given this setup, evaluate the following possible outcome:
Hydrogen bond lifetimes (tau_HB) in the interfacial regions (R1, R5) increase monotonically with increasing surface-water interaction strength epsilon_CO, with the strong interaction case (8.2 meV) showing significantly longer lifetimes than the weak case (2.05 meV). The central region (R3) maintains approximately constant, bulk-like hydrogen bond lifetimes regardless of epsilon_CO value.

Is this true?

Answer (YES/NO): NO